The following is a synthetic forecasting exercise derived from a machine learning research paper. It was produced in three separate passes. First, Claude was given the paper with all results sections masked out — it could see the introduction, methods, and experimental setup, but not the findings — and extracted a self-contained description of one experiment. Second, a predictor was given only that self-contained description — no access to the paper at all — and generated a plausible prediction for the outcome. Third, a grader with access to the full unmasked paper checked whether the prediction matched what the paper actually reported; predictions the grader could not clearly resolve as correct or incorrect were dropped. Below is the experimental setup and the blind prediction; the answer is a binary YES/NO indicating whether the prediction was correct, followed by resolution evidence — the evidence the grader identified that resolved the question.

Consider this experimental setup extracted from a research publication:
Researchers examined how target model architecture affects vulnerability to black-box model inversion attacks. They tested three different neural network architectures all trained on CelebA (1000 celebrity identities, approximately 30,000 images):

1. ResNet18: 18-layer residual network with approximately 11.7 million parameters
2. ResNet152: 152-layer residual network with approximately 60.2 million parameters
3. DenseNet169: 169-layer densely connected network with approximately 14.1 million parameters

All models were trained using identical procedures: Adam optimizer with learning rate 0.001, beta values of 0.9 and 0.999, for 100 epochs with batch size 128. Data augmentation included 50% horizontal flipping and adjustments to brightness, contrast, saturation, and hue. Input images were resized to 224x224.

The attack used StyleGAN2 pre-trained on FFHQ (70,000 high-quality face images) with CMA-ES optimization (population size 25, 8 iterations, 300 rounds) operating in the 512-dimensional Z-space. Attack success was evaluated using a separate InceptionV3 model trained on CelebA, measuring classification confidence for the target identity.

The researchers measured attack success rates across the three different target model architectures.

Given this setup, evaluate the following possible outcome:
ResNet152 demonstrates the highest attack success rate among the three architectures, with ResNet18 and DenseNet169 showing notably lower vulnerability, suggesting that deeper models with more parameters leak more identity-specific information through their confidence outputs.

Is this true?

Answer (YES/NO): NO